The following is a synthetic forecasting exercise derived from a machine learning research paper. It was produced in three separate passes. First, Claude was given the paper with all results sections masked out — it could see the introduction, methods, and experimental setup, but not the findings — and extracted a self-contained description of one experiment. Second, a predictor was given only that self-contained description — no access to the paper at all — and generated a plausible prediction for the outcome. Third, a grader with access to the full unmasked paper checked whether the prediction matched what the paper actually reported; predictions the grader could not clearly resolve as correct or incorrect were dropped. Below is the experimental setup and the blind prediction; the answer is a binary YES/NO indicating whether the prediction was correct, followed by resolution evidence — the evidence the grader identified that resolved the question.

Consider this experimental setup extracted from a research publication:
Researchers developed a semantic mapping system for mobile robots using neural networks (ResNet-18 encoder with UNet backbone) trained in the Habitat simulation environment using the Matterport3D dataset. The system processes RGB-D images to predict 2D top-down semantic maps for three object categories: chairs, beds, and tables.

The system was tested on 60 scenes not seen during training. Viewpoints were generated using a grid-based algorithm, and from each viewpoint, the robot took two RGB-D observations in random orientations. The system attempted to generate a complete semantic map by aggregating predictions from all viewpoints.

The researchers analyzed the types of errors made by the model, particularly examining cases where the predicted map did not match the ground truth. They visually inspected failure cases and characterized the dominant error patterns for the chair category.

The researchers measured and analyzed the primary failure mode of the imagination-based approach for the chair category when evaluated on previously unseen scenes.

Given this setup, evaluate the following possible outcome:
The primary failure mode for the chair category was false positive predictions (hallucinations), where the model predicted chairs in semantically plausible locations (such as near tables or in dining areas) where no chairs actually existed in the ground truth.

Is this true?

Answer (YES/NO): NO